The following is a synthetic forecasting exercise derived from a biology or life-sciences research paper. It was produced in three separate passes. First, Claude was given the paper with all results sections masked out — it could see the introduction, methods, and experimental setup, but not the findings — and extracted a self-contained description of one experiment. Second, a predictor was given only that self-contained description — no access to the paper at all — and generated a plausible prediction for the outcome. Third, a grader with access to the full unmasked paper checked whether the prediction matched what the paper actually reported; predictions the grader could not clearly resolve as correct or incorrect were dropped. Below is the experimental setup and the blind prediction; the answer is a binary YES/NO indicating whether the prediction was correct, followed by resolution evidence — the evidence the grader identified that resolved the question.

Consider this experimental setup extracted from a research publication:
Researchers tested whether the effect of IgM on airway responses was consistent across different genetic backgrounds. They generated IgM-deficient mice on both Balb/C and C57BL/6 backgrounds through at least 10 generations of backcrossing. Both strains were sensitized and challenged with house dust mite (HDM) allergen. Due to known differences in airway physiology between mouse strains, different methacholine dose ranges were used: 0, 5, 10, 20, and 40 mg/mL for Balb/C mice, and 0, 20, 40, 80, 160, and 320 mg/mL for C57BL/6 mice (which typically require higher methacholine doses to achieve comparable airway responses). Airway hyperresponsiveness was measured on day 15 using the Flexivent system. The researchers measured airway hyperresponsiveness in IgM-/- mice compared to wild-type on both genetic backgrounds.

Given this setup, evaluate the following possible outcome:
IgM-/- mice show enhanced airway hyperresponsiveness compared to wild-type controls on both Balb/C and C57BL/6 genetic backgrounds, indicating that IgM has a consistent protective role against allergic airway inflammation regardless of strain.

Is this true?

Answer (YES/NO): NO